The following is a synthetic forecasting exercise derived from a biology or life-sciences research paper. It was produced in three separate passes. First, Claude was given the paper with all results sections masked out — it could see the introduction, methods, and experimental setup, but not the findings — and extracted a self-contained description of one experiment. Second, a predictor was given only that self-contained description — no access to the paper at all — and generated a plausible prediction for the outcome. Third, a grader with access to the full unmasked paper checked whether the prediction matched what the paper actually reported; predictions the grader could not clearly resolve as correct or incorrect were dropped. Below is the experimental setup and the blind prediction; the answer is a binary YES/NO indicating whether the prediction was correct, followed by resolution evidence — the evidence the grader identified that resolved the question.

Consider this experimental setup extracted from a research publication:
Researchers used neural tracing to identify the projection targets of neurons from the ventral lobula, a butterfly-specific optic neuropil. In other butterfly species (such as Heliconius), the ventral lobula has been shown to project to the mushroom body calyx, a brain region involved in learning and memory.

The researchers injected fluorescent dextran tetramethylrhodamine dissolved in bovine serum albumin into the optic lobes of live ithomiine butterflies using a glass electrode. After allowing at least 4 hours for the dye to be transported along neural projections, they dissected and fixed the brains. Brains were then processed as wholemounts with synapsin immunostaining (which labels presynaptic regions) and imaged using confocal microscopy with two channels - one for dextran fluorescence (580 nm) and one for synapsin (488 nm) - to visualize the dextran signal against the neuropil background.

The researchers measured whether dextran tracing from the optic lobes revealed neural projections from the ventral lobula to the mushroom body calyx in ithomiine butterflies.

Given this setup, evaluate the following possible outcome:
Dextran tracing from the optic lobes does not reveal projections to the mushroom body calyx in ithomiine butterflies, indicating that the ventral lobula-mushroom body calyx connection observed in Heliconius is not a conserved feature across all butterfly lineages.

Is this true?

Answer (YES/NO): YES